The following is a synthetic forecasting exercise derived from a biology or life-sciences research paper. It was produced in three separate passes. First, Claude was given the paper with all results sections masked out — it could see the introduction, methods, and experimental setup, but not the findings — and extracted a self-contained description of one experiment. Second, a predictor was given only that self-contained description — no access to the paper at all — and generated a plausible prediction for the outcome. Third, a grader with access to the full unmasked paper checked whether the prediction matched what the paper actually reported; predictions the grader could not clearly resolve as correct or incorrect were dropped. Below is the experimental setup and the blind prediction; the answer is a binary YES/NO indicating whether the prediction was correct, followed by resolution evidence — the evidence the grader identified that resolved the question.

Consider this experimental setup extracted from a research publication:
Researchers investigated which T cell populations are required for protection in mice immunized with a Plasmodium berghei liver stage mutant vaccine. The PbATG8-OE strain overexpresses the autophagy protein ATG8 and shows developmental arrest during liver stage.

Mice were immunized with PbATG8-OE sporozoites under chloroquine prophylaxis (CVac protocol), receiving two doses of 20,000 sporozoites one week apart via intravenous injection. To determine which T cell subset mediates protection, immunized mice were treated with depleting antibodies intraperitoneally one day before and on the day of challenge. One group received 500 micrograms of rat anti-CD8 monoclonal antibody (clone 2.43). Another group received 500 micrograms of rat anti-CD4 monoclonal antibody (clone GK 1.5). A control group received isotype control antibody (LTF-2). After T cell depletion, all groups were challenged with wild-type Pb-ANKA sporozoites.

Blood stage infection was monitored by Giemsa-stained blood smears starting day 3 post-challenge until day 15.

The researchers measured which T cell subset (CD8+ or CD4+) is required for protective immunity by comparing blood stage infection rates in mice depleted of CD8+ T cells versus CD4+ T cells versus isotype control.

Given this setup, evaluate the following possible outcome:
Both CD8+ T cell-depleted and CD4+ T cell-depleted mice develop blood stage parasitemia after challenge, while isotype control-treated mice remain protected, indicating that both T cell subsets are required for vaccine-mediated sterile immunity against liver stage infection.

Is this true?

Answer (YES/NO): NO